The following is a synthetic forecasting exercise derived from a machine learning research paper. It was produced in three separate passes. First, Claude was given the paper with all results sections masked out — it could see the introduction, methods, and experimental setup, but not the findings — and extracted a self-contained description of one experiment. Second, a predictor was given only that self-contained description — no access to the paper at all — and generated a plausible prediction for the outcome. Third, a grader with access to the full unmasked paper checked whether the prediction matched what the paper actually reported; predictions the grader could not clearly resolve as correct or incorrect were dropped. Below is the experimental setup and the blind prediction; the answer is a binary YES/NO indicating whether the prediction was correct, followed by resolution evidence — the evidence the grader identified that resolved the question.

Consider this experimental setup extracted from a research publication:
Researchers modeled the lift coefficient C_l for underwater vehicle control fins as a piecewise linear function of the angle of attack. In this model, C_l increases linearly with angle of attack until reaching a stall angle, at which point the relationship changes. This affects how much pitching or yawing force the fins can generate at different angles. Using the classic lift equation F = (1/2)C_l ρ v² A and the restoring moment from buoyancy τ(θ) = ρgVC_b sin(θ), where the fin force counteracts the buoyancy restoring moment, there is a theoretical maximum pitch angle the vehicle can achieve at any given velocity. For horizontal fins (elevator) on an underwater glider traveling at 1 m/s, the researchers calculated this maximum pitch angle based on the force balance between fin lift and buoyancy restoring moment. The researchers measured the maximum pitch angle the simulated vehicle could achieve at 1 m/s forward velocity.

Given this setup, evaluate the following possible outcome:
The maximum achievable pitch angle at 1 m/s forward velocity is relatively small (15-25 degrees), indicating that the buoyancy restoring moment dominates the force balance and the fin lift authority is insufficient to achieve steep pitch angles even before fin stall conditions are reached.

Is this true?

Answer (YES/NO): YES